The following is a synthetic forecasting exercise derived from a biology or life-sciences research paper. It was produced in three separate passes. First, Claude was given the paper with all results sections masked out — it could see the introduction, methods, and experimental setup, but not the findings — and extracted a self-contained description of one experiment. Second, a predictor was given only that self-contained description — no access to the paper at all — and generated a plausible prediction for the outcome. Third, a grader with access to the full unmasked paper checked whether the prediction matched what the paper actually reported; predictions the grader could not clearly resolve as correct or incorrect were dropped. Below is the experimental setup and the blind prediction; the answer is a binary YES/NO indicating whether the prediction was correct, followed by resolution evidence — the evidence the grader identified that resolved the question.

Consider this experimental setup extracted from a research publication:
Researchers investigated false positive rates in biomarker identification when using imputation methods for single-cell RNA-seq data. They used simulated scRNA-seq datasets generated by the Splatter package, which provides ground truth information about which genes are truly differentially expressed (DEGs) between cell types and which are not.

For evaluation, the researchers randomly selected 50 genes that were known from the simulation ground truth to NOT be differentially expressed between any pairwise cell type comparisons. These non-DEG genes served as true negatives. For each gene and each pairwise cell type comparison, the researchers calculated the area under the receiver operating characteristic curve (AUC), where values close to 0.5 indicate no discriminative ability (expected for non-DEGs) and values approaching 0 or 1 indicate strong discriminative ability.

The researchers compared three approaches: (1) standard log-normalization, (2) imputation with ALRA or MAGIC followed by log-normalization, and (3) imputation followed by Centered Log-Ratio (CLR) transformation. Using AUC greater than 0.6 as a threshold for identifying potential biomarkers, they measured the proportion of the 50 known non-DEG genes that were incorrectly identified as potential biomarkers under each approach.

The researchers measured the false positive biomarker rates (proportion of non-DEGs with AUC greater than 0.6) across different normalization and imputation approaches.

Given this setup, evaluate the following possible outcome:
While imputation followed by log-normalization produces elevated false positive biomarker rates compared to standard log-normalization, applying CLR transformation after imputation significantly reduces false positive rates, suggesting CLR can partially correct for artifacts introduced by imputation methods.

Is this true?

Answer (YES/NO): NO